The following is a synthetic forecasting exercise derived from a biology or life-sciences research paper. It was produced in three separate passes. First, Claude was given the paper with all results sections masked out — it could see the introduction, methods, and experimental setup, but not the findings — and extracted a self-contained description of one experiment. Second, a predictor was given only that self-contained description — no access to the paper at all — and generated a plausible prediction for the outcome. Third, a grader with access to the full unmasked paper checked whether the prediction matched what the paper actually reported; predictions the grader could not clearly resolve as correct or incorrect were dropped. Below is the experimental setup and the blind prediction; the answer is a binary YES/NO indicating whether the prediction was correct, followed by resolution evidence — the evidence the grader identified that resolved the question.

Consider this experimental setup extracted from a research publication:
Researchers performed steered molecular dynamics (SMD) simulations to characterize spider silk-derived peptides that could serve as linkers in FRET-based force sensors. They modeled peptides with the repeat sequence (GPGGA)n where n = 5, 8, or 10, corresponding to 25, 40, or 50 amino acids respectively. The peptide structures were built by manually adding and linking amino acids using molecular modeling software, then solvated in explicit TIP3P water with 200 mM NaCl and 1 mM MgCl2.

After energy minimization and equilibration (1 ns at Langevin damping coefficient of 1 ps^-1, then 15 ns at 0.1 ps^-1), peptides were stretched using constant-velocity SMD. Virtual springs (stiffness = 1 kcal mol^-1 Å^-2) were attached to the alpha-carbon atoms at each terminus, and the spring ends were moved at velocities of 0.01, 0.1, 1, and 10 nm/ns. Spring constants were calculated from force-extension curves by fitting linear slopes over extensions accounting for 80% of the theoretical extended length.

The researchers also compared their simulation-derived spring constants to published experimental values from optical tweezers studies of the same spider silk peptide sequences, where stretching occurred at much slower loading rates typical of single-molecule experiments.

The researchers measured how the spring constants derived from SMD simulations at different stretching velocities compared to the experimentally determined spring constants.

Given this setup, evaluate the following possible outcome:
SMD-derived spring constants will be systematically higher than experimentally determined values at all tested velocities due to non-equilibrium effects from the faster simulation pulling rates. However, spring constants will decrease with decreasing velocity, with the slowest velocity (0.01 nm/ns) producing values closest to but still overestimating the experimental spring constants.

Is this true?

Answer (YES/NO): YES